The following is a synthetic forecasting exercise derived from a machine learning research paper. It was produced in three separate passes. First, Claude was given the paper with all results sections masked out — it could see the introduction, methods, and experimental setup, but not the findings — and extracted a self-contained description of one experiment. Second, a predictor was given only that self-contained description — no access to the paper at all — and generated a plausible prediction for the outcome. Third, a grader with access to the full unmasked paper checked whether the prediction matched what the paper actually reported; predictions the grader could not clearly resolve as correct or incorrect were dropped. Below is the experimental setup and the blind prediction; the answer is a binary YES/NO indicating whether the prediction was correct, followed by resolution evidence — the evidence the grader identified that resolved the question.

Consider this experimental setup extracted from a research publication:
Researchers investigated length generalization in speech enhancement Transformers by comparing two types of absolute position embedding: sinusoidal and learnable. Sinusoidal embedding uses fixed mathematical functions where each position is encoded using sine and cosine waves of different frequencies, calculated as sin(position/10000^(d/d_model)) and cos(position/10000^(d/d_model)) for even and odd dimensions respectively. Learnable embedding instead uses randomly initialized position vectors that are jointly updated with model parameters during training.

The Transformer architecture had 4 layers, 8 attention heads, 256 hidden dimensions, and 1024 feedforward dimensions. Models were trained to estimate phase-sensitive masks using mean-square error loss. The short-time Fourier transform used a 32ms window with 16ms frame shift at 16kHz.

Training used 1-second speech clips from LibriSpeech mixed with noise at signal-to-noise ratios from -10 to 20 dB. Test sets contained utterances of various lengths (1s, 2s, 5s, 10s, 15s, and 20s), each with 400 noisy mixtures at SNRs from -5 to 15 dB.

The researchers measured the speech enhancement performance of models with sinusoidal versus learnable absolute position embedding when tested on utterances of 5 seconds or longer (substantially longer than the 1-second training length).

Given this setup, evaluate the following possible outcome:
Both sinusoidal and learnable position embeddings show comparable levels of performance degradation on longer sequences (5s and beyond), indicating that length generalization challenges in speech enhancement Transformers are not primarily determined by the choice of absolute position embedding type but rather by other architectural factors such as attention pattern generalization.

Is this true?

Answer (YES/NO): NO